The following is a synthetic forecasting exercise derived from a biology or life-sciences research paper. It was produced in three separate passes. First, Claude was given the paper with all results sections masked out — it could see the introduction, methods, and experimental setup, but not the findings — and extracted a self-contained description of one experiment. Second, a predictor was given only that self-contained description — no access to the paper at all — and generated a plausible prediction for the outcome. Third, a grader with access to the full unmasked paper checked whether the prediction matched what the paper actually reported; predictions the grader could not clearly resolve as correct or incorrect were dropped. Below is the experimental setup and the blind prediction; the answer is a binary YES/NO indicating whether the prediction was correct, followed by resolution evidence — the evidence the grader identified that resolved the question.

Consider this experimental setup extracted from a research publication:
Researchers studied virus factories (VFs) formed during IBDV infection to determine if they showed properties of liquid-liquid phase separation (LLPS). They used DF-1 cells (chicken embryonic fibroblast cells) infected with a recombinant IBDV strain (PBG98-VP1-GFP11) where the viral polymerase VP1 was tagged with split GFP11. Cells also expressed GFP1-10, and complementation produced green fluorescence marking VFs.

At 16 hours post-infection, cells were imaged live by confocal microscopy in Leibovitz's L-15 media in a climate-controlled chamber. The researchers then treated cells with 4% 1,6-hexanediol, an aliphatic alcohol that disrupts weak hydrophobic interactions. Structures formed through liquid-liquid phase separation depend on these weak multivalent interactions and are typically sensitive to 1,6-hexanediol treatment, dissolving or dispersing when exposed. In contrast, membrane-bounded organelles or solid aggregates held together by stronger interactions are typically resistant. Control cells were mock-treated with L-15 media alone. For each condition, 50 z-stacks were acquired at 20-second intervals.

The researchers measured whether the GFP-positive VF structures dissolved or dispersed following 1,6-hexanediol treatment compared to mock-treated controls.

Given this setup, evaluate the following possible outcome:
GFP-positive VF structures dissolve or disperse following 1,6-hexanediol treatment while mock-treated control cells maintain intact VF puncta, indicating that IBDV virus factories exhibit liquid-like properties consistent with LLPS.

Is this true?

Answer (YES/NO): YES